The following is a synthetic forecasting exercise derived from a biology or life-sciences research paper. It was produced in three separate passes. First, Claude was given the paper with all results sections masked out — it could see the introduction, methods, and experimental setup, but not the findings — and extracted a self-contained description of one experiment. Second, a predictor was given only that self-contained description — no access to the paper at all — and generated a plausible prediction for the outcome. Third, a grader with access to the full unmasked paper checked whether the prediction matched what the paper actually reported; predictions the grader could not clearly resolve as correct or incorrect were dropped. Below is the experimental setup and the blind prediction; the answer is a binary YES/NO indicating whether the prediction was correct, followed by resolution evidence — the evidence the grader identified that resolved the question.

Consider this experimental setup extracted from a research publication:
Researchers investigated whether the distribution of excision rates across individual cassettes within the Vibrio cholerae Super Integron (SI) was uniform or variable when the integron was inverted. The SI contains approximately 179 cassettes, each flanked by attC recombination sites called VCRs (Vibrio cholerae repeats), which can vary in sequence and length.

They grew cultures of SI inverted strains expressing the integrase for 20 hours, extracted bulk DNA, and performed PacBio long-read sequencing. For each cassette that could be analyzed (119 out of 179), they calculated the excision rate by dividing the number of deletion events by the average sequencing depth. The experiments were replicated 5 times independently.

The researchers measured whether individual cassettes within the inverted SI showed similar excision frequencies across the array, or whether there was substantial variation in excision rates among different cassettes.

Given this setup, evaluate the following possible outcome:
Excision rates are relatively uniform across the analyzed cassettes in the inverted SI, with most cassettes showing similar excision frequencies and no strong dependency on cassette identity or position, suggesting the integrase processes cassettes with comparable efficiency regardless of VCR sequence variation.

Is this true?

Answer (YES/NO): NO